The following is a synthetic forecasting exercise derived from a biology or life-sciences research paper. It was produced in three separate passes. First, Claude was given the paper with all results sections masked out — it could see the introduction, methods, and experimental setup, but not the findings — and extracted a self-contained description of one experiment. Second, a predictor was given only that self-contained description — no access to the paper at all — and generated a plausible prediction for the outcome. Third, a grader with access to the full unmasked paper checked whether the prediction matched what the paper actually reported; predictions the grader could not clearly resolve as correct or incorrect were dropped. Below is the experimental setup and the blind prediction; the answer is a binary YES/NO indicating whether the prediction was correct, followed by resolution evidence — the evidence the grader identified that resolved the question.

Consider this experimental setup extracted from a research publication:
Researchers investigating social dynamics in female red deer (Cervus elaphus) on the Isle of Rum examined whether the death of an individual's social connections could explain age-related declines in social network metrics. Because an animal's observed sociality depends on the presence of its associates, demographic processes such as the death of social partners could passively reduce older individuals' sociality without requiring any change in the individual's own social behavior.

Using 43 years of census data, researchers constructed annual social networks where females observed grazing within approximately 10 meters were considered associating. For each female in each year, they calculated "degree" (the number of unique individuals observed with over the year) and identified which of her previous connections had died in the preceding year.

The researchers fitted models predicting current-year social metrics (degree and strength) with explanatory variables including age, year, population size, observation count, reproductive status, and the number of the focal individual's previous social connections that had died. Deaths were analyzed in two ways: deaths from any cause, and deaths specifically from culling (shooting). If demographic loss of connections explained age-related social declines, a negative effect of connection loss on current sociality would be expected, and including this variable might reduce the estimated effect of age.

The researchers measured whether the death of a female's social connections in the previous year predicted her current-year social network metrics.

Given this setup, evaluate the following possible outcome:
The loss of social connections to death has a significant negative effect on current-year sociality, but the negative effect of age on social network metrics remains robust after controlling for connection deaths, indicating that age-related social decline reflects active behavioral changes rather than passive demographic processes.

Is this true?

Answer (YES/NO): NO